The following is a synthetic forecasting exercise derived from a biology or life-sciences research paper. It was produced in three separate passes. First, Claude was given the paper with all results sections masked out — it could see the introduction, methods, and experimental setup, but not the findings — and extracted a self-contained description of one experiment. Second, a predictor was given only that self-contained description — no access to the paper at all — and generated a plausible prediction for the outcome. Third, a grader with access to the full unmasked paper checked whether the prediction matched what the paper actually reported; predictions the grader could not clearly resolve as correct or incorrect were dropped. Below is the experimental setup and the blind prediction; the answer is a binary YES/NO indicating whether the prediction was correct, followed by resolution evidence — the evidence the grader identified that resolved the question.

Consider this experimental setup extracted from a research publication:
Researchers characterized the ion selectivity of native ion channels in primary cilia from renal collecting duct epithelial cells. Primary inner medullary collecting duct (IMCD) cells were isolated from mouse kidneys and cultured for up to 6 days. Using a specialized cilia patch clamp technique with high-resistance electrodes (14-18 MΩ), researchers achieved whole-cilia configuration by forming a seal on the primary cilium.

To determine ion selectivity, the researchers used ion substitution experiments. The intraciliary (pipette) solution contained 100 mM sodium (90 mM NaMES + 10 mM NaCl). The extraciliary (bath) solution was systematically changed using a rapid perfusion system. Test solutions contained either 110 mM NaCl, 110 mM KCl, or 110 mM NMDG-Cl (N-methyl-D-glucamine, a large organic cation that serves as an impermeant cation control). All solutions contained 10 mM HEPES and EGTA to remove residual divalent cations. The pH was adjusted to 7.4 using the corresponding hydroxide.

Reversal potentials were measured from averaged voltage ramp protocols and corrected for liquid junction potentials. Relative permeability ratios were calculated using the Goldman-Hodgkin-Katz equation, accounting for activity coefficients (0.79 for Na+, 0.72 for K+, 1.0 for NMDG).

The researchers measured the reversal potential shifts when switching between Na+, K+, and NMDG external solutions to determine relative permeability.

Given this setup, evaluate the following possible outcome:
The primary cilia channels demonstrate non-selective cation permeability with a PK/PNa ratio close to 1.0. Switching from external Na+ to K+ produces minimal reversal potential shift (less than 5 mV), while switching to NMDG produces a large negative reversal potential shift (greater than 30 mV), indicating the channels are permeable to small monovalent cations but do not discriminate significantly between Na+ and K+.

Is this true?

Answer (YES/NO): NO